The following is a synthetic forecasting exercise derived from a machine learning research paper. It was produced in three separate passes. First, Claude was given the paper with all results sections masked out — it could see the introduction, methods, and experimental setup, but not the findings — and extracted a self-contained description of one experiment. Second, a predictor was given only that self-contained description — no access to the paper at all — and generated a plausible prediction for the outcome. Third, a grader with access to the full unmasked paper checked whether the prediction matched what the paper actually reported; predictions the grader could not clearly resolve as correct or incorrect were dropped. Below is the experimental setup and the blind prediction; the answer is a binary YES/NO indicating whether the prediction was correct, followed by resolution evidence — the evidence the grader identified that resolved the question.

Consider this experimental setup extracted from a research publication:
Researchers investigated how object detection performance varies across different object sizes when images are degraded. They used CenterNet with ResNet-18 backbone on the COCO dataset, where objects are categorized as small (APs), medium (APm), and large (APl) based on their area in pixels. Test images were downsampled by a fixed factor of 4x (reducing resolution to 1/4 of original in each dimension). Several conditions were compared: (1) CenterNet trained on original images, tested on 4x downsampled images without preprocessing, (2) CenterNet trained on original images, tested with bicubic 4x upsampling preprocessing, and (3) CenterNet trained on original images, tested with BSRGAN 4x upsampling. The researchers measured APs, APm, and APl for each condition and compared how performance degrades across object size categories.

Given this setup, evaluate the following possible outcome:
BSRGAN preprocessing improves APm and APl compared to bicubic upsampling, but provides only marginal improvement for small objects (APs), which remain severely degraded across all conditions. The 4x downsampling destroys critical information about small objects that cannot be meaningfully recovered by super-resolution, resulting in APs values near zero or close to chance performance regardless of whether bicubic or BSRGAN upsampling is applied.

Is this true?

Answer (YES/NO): YES